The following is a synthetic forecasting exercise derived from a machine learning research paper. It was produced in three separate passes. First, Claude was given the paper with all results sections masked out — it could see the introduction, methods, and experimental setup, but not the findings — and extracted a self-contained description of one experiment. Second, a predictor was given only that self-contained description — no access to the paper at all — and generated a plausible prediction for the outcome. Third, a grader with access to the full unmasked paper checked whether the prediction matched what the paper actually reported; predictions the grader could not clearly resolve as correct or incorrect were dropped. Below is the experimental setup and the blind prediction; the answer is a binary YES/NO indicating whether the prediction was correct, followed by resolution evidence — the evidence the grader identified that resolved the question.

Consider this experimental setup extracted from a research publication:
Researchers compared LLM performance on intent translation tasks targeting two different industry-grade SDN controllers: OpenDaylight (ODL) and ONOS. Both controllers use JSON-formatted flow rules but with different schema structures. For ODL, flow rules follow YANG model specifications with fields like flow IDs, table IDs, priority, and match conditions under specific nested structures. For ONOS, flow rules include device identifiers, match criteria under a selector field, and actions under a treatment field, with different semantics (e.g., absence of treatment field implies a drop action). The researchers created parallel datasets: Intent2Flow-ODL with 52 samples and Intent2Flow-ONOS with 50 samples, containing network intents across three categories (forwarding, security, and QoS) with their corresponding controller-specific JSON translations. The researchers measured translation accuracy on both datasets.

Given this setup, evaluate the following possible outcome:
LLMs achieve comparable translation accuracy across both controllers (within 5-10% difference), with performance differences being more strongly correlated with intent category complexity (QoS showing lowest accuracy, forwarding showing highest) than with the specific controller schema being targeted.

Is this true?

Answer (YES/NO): NO